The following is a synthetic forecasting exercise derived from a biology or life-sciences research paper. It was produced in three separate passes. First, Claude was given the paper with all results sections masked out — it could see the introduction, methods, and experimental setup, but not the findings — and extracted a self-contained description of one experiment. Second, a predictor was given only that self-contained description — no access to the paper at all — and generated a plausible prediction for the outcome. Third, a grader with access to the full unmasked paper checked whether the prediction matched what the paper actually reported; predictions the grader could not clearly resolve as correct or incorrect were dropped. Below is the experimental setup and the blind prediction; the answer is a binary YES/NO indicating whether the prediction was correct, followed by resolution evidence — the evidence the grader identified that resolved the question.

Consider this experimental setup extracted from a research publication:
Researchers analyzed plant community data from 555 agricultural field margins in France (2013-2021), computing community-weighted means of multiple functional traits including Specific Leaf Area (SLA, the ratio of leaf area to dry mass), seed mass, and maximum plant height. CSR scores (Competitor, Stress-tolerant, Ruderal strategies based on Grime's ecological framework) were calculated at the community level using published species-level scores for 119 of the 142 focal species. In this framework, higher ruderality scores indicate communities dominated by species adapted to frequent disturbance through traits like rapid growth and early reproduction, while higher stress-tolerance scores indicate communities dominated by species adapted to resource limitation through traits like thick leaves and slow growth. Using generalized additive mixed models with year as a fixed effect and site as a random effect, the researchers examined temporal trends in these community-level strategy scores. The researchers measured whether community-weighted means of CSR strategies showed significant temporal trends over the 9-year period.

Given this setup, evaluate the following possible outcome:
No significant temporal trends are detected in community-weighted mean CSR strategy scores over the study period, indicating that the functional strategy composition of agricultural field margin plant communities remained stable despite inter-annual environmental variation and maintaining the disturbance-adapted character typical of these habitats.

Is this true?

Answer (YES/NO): NO